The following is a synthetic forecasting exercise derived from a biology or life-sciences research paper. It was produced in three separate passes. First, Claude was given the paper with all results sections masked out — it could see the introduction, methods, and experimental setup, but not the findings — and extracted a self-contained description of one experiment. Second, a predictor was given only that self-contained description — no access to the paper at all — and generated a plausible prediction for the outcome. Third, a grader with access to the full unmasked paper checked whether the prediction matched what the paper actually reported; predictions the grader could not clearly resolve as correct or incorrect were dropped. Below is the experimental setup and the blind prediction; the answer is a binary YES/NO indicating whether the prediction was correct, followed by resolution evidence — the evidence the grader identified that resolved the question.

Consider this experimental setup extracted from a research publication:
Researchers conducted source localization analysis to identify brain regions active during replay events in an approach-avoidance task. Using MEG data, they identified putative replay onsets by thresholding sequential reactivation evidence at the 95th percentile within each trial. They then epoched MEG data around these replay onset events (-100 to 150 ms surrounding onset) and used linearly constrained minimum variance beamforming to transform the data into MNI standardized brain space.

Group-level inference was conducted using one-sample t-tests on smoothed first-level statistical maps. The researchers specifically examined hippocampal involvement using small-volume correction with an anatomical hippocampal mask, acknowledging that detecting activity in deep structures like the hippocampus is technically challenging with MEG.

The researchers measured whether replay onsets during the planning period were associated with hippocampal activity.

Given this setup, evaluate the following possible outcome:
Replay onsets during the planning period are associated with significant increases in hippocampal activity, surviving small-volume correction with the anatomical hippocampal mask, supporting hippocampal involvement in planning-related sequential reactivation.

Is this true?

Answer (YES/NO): YES